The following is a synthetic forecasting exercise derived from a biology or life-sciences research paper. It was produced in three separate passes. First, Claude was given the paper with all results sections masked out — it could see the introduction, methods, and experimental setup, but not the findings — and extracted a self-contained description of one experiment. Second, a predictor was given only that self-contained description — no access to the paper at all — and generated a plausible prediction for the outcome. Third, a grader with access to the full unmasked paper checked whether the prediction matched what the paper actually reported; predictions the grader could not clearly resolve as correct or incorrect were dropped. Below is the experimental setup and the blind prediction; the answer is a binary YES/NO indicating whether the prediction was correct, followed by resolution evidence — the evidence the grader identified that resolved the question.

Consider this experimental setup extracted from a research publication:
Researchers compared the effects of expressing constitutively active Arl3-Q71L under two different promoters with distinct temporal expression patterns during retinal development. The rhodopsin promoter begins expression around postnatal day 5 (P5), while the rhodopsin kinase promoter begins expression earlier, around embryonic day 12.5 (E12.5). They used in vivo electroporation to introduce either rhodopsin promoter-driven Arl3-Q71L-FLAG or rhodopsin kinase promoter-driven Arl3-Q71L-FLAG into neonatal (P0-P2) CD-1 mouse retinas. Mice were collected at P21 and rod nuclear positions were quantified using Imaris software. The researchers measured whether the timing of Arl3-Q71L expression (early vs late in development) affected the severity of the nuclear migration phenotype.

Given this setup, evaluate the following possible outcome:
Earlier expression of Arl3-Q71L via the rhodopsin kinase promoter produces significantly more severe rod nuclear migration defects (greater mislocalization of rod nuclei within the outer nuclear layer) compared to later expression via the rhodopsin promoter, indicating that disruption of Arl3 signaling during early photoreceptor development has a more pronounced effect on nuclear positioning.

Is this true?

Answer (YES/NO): NO